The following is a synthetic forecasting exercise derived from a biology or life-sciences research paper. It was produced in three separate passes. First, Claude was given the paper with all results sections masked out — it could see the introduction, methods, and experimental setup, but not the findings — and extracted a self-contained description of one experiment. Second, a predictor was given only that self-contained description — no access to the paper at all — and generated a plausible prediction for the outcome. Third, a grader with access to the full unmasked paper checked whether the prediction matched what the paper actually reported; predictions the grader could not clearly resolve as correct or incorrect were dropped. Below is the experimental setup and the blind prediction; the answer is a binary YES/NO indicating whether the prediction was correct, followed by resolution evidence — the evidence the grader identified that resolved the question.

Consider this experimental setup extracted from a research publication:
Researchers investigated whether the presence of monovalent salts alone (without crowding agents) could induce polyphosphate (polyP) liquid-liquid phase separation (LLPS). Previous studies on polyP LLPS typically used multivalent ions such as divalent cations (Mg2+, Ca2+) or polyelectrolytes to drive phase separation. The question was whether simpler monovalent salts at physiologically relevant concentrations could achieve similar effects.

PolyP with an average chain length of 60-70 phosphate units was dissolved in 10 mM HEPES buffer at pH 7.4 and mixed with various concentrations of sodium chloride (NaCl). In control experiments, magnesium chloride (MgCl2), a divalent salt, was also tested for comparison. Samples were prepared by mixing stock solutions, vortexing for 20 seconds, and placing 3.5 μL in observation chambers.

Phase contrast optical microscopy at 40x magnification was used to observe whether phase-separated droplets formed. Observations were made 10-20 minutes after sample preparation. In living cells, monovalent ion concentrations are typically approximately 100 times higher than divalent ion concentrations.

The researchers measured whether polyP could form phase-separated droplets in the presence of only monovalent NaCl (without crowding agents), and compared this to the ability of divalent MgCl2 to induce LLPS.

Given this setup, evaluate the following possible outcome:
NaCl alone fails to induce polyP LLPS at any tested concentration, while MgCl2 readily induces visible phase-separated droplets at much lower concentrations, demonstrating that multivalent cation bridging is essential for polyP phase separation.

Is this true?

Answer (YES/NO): NO